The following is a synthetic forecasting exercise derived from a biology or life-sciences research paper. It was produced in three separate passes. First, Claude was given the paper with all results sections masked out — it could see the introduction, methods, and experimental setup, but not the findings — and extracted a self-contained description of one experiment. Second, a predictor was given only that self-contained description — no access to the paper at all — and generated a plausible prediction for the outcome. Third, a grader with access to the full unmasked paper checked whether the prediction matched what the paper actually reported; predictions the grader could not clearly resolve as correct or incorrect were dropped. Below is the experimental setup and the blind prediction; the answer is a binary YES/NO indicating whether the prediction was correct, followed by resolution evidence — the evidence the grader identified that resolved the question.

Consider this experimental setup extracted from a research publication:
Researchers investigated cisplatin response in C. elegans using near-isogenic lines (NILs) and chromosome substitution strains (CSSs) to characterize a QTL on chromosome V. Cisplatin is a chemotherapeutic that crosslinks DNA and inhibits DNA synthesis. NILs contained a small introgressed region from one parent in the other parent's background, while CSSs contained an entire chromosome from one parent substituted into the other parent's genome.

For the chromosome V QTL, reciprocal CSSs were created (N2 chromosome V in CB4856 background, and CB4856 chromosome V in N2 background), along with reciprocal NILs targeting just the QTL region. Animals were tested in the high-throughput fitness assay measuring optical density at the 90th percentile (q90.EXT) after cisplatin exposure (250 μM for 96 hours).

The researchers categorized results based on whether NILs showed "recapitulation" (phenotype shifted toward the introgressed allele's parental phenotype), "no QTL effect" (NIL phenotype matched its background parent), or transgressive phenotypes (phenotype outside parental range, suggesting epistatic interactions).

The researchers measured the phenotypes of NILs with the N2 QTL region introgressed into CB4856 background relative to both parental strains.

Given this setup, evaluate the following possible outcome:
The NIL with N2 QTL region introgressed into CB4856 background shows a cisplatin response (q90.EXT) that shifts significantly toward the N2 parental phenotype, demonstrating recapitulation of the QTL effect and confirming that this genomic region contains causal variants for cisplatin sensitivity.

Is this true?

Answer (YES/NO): NO